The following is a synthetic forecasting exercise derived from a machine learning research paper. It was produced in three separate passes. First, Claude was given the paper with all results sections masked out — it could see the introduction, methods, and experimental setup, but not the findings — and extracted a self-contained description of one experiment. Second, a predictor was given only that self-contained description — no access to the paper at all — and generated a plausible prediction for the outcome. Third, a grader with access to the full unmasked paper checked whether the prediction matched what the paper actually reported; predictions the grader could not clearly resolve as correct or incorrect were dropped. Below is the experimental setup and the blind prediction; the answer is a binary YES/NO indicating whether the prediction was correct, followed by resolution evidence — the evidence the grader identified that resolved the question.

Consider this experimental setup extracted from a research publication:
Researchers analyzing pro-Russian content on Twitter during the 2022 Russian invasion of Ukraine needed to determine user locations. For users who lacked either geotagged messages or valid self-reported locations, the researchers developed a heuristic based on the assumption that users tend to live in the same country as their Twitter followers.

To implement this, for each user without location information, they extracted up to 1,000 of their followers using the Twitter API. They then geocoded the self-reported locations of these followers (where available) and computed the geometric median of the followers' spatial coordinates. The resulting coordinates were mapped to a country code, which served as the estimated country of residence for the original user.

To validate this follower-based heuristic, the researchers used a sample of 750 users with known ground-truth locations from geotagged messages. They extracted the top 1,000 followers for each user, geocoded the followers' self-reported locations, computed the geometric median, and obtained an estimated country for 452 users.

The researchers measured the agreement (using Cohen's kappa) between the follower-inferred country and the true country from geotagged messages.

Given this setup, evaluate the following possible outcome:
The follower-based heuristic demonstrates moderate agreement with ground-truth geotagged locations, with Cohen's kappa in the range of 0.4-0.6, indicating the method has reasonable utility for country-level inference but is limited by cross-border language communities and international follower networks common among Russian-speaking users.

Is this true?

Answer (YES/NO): NO